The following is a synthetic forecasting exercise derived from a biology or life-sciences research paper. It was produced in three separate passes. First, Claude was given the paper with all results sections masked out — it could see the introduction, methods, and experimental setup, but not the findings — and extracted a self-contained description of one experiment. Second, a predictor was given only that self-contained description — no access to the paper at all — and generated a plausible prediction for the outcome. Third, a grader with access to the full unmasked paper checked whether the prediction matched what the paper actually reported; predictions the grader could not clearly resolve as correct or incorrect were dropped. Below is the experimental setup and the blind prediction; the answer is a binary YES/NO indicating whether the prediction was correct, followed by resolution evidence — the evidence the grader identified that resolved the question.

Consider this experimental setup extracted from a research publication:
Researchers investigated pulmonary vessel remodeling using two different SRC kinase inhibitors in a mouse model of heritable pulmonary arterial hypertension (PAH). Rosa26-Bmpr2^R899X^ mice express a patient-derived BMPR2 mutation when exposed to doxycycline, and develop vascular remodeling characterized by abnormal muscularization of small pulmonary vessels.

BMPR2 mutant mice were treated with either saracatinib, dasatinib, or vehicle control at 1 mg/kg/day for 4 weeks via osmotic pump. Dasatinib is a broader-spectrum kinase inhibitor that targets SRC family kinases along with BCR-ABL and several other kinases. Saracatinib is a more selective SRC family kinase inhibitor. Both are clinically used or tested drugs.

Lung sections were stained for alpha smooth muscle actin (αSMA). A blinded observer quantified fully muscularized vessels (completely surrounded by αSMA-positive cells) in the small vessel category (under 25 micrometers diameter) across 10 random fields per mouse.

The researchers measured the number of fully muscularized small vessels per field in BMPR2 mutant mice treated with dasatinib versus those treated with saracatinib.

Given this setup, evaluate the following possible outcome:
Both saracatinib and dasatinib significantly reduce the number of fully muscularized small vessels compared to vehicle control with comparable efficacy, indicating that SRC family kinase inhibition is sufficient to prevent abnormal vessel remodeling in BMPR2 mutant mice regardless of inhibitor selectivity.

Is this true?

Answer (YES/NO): NO